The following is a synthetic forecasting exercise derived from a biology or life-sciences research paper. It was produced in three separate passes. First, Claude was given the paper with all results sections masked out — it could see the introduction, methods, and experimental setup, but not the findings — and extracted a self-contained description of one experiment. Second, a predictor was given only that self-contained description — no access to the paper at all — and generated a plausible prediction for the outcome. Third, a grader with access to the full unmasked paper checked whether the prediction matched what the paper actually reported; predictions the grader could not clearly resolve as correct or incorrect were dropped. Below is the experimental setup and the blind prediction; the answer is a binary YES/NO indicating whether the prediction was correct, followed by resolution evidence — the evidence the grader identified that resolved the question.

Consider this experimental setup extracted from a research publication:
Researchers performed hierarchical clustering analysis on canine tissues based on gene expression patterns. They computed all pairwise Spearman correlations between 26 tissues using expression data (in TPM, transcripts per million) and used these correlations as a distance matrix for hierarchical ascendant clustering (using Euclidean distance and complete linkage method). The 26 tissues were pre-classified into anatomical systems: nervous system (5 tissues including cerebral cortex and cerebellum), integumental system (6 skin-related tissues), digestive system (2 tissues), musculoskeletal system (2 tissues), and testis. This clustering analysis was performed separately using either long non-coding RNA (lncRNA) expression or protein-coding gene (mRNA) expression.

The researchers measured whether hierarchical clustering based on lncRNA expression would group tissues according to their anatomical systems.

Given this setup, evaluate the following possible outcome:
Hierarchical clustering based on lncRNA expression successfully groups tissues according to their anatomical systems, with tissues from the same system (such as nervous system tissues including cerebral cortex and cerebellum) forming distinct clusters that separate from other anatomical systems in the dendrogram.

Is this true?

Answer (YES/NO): NO